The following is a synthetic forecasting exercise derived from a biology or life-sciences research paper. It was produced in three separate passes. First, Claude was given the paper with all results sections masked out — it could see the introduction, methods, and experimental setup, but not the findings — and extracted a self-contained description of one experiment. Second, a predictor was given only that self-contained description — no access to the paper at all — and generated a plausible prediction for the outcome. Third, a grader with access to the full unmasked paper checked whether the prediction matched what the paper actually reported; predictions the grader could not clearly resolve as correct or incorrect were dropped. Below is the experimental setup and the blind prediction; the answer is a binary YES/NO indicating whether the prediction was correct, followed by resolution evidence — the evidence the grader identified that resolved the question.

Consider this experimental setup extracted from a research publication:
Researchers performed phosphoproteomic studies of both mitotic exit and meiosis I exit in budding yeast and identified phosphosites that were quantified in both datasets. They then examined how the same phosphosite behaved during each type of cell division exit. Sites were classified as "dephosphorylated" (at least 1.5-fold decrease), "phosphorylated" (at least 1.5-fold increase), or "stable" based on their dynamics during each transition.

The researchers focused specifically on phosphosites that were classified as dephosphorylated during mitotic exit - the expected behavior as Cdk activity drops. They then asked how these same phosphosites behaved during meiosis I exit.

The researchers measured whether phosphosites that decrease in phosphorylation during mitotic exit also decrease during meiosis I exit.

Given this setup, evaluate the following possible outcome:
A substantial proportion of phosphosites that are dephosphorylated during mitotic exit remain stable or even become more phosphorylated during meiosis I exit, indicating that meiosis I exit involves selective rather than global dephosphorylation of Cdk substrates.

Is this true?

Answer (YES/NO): YES